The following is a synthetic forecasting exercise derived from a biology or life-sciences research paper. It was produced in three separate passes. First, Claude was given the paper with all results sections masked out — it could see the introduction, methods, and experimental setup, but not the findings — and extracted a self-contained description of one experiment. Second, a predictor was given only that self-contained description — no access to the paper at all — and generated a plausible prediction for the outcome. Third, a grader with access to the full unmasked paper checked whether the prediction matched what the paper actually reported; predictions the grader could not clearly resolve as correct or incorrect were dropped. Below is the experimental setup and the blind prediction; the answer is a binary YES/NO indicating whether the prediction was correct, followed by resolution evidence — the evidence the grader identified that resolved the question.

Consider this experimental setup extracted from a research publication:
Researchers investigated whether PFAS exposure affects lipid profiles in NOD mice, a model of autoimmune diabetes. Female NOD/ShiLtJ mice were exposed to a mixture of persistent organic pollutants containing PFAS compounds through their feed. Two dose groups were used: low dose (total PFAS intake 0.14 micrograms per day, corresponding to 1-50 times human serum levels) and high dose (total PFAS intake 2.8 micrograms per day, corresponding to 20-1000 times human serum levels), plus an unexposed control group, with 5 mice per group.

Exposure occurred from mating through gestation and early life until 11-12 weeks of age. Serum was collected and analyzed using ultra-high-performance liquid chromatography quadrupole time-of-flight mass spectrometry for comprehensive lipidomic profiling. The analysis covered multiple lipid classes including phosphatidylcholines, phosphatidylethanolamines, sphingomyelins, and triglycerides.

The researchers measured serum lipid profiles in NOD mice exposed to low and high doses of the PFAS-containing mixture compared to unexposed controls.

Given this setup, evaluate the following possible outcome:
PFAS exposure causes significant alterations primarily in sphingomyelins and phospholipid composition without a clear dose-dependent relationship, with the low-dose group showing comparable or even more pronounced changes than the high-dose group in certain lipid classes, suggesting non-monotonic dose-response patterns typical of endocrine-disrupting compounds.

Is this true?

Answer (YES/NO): NO